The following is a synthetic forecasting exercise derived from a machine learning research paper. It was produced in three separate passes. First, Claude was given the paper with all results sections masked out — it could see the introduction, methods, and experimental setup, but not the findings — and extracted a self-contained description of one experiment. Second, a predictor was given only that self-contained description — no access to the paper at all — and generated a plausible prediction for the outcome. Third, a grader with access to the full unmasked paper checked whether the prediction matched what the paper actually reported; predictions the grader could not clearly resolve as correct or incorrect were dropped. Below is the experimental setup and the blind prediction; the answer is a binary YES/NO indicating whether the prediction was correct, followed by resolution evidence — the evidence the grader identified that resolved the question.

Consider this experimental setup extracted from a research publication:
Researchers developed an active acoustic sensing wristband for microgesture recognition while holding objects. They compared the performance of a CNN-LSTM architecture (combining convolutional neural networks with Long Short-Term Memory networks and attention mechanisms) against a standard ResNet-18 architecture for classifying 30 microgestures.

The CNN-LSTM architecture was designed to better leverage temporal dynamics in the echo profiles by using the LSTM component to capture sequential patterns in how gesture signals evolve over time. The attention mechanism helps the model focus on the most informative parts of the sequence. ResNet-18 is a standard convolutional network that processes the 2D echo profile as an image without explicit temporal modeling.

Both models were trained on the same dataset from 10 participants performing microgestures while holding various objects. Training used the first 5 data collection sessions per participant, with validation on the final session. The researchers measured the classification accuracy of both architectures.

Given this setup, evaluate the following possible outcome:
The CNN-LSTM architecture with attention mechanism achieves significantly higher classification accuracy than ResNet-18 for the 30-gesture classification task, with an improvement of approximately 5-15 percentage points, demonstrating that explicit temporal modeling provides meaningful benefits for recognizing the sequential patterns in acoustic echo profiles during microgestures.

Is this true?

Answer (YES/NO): NO